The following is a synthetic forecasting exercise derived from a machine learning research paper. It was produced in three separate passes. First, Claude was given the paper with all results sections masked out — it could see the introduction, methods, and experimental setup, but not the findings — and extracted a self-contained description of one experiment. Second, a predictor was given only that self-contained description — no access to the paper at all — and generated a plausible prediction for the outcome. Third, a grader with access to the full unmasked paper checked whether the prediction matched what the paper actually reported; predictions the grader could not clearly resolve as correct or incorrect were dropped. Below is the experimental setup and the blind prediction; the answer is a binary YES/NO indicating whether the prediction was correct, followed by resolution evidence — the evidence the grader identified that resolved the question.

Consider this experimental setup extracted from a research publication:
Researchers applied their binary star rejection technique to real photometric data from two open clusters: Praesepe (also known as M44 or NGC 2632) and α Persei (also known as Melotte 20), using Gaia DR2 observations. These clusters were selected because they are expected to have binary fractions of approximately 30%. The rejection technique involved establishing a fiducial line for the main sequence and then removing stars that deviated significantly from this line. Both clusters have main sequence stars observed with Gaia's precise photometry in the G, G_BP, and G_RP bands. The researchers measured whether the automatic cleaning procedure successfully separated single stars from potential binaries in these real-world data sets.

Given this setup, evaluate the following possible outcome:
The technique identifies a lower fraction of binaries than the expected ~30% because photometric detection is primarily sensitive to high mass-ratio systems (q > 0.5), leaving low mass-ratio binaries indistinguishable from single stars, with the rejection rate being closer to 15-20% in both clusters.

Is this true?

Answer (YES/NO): NO